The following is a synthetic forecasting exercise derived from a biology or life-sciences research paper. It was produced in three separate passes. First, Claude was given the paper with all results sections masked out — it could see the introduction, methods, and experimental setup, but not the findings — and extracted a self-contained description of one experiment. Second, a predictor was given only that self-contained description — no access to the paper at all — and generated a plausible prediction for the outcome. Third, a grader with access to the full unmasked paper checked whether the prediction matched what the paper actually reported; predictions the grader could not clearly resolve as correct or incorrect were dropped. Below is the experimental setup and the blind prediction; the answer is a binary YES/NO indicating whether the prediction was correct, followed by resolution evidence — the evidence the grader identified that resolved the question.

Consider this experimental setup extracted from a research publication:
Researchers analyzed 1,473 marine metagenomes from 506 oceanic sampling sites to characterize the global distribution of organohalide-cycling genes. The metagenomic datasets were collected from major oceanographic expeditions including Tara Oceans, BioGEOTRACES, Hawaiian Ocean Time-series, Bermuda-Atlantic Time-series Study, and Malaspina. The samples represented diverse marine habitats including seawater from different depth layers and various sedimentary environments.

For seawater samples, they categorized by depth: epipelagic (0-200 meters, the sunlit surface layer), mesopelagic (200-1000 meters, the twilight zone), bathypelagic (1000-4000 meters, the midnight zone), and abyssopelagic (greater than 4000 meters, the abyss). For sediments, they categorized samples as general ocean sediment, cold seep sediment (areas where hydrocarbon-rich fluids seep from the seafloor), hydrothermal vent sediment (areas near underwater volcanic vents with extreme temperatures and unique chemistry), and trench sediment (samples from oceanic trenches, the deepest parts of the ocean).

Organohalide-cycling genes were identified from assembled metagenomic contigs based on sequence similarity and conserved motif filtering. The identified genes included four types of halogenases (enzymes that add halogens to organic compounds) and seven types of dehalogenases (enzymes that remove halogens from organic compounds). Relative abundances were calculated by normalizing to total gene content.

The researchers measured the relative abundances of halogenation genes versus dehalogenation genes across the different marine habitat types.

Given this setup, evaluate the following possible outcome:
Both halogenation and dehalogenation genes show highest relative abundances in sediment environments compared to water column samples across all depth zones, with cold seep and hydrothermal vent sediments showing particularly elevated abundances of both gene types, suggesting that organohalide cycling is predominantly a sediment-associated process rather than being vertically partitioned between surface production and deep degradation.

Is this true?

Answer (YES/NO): NO